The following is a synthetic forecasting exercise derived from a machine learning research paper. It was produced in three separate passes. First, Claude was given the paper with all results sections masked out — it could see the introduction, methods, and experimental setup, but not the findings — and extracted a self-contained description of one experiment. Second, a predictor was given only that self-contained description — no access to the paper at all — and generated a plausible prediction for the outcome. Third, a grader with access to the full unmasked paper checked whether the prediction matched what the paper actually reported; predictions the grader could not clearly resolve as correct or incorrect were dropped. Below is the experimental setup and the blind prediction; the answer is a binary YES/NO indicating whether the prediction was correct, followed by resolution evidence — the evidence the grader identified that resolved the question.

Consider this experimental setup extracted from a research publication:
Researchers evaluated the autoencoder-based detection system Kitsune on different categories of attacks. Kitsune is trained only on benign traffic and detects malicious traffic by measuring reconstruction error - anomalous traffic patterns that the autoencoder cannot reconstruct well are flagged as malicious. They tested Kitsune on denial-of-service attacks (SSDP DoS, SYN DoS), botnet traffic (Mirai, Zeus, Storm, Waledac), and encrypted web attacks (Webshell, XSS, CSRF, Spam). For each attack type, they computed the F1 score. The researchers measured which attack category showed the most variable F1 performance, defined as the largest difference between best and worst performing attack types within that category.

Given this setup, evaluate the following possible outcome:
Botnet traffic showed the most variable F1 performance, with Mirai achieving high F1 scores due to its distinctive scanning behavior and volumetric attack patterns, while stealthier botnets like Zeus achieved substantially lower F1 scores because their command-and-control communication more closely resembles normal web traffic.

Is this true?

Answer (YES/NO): NO